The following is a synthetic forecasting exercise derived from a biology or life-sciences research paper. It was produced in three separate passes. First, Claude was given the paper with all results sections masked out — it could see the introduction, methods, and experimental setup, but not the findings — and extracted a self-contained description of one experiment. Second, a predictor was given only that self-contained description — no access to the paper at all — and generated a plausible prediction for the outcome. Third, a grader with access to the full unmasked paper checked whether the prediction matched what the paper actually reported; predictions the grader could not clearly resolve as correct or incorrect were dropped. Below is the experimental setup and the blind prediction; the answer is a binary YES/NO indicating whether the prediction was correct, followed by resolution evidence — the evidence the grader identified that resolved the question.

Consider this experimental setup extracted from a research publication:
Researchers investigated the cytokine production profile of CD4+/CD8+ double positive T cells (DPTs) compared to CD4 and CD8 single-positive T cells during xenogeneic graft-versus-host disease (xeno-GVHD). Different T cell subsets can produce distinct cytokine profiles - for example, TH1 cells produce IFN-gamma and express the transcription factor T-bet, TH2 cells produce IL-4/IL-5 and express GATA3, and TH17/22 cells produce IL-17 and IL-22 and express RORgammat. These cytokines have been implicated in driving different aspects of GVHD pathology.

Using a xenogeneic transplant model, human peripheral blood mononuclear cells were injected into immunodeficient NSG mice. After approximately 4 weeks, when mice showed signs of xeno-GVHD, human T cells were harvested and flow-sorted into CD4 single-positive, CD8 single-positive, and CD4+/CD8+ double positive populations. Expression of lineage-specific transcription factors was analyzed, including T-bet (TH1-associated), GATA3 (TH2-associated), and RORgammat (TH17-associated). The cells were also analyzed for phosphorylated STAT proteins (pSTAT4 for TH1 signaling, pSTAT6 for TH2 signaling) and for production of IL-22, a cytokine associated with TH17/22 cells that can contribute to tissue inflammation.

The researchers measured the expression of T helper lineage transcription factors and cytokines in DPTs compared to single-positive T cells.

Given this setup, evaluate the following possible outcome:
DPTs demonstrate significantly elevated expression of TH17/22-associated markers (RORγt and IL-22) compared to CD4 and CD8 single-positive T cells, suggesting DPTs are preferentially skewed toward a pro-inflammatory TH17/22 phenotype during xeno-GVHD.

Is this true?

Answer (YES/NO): NO